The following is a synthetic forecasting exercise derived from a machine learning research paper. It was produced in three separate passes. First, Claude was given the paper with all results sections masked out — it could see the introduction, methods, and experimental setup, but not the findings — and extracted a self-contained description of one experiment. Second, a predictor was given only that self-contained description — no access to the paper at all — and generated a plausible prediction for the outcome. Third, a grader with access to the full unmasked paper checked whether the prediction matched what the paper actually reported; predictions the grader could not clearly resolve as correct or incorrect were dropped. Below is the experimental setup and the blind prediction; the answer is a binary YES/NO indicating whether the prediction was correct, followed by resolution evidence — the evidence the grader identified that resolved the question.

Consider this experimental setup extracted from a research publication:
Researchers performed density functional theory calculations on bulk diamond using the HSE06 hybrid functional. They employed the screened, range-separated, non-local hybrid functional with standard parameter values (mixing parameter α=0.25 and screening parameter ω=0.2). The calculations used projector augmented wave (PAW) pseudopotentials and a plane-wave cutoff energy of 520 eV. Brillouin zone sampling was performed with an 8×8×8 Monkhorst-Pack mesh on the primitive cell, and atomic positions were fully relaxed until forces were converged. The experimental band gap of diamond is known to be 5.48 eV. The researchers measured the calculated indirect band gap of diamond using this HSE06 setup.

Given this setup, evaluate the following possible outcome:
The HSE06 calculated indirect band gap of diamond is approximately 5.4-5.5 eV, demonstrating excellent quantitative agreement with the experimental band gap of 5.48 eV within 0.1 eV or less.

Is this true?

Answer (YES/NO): NO